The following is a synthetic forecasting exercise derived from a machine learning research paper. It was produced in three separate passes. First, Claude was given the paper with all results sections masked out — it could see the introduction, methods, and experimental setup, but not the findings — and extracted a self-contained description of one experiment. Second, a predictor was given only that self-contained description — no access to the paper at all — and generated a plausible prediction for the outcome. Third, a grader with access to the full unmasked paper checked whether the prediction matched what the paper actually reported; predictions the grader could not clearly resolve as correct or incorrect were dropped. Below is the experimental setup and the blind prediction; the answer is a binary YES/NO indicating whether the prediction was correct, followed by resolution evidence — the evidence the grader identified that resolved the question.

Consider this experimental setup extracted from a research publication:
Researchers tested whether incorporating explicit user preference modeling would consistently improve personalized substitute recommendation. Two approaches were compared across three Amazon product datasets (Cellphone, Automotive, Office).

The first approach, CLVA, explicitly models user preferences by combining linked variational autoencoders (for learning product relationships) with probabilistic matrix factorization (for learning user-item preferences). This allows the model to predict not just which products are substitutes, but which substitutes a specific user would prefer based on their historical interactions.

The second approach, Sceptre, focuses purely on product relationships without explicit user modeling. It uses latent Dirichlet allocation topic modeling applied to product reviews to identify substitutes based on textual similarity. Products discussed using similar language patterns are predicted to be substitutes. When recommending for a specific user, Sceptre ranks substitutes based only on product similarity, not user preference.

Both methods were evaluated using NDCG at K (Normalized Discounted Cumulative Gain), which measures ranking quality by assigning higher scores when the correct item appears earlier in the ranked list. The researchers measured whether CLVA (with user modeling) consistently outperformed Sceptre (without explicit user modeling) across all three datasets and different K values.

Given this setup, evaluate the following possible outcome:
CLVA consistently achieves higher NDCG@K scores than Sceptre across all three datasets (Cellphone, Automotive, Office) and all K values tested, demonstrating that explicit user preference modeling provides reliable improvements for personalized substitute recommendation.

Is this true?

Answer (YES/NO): NO